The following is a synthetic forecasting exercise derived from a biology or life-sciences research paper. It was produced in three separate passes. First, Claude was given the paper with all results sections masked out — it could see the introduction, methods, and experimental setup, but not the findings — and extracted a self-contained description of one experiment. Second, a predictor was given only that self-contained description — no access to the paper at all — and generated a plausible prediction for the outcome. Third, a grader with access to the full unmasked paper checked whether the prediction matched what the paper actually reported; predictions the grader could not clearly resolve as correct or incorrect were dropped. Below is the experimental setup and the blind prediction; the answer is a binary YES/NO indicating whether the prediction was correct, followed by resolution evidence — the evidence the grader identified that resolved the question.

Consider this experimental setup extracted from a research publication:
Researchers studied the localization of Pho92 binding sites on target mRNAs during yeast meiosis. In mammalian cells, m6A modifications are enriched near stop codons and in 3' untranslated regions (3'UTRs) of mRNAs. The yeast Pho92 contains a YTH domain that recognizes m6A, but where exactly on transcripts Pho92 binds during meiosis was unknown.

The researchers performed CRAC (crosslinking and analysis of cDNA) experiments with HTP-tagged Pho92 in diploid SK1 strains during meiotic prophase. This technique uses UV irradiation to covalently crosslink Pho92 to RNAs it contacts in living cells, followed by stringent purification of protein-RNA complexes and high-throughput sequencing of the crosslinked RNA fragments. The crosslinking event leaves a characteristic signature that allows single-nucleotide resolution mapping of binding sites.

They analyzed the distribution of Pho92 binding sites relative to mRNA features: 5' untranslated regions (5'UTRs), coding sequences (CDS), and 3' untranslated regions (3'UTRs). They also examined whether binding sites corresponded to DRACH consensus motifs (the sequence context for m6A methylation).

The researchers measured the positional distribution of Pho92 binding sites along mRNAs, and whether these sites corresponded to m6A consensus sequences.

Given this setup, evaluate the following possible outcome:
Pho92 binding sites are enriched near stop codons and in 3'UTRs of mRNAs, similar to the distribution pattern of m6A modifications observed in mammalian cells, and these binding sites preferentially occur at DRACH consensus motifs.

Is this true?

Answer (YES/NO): YES